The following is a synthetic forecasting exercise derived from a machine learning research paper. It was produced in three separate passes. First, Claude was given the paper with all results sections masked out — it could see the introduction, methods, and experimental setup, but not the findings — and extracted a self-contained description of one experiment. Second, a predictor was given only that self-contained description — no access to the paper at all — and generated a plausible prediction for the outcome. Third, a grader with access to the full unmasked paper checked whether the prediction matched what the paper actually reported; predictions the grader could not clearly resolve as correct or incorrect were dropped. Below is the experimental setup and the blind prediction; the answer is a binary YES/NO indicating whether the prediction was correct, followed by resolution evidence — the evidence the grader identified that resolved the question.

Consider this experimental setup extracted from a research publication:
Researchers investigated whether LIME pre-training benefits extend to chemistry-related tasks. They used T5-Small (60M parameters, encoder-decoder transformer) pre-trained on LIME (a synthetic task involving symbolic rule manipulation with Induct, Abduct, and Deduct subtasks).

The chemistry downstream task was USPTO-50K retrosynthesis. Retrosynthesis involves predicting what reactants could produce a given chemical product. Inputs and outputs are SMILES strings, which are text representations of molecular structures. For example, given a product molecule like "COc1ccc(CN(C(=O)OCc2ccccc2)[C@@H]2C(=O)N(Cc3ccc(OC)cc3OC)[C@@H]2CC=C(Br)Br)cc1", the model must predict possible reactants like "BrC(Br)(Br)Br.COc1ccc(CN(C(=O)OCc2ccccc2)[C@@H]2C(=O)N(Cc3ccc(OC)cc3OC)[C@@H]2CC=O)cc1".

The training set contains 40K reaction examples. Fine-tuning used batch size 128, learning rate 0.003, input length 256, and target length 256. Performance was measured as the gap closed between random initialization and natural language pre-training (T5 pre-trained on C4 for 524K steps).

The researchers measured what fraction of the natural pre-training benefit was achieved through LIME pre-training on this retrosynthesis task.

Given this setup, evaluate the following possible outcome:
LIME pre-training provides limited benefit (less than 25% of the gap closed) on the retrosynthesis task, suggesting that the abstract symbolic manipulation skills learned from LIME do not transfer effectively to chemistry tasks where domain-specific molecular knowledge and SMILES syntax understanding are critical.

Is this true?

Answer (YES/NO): NO